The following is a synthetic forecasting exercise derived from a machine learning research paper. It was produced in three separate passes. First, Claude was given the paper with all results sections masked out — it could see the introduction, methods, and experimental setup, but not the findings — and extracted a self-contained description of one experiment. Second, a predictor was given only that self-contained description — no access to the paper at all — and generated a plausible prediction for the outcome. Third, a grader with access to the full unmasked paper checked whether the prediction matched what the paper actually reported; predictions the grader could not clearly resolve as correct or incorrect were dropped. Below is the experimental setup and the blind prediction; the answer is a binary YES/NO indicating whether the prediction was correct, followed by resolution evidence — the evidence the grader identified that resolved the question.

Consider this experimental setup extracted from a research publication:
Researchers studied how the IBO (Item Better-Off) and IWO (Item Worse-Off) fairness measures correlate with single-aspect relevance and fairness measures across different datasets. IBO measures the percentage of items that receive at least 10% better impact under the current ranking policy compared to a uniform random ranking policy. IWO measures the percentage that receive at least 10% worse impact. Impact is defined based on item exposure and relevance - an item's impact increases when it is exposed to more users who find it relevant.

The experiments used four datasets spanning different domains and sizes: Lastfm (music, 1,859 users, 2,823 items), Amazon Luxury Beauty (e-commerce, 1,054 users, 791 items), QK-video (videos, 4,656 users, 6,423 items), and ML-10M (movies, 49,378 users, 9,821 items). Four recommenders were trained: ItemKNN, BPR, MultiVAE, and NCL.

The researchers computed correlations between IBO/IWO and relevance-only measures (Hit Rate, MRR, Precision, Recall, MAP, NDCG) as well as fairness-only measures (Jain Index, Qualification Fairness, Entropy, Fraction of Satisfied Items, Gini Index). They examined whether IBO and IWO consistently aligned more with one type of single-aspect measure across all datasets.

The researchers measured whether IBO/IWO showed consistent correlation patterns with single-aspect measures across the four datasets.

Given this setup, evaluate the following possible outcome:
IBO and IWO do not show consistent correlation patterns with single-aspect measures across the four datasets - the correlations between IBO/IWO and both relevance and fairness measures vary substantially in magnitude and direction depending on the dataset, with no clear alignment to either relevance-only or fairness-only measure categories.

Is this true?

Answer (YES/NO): YES